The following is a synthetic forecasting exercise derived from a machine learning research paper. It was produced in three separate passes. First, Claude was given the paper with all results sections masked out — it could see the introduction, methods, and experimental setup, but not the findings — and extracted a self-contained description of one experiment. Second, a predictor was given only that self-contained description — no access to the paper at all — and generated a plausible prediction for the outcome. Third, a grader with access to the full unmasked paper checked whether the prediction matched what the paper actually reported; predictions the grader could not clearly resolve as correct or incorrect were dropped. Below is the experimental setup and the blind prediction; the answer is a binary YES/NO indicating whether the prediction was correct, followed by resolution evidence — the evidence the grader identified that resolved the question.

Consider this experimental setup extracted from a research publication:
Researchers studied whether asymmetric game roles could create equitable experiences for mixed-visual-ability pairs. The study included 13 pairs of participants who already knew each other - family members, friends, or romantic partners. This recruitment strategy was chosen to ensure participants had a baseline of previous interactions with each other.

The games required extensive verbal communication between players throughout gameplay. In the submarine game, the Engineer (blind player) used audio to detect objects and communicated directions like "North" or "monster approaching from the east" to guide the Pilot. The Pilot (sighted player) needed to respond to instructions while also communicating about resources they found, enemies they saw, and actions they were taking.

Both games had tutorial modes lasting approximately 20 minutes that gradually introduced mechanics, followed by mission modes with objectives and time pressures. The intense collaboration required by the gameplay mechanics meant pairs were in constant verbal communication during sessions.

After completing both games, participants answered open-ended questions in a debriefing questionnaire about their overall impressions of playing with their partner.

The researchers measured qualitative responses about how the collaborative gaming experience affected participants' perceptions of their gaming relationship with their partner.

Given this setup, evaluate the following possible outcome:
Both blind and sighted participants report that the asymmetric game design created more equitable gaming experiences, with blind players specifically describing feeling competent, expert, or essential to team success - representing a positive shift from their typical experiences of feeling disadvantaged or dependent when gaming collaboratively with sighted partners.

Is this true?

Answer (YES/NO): YES